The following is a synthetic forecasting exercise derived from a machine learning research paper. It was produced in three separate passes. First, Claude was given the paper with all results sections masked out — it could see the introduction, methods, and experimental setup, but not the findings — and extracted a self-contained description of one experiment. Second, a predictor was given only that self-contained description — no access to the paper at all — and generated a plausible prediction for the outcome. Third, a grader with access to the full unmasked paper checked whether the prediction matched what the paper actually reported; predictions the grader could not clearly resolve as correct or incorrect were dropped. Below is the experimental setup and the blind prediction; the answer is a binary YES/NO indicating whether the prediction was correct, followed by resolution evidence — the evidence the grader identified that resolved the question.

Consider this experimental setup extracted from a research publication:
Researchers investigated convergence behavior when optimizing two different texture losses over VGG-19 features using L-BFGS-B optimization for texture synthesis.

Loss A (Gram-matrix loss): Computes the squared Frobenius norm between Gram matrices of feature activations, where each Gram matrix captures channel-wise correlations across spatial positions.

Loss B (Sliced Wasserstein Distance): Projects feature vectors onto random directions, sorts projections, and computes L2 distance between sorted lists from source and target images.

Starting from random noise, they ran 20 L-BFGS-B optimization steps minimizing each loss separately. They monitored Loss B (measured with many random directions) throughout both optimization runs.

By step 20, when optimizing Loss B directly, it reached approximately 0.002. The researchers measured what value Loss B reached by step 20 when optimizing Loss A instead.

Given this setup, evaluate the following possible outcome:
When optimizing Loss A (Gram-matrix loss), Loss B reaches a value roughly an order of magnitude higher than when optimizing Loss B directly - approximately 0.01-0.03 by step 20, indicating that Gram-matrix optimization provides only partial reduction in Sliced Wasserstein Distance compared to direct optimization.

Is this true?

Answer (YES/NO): YES